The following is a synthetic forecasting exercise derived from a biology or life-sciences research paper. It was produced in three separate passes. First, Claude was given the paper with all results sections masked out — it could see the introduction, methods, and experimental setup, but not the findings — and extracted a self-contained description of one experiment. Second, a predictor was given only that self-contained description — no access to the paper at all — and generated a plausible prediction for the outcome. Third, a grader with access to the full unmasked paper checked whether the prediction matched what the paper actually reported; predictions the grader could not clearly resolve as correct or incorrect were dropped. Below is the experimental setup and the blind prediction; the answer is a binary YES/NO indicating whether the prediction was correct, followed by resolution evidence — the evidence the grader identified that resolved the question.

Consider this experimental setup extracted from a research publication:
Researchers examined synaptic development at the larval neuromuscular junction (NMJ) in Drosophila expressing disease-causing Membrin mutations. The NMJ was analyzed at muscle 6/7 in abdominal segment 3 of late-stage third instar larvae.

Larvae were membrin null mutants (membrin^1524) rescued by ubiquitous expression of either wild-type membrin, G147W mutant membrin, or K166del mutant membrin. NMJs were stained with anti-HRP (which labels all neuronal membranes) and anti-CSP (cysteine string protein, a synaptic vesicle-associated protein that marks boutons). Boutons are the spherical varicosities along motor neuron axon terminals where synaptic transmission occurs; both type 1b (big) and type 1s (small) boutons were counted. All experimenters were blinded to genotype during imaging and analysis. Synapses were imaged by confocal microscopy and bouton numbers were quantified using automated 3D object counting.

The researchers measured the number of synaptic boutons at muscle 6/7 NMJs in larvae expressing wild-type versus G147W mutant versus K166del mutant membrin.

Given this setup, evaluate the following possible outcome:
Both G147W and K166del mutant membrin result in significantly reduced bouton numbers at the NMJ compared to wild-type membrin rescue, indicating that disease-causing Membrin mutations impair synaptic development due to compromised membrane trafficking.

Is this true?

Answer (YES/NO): NO